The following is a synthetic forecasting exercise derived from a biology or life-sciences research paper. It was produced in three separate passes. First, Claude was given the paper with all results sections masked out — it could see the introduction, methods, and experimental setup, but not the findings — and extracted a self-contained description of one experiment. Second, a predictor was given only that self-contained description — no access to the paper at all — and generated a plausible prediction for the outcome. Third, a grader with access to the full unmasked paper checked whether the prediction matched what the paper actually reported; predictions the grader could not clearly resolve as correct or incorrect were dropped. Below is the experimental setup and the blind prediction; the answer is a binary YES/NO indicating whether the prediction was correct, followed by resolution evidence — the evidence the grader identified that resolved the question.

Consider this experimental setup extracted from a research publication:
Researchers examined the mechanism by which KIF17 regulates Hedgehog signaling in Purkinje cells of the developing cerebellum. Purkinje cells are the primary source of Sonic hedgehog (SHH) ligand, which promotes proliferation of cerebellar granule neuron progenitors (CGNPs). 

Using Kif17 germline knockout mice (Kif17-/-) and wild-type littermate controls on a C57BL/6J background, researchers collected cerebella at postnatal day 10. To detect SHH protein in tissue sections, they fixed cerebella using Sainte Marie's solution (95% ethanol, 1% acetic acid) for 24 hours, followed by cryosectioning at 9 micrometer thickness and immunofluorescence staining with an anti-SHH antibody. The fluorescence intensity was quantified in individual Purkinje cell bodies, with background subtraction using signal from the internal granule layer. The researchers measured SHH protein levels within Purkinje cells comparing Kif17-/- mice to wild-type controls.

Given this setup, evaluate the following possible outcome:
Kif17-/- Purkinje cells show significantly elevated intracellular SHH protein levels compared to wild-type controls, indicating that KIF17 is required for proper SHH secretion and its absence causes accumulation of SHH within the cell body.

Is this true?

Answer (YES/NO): NO